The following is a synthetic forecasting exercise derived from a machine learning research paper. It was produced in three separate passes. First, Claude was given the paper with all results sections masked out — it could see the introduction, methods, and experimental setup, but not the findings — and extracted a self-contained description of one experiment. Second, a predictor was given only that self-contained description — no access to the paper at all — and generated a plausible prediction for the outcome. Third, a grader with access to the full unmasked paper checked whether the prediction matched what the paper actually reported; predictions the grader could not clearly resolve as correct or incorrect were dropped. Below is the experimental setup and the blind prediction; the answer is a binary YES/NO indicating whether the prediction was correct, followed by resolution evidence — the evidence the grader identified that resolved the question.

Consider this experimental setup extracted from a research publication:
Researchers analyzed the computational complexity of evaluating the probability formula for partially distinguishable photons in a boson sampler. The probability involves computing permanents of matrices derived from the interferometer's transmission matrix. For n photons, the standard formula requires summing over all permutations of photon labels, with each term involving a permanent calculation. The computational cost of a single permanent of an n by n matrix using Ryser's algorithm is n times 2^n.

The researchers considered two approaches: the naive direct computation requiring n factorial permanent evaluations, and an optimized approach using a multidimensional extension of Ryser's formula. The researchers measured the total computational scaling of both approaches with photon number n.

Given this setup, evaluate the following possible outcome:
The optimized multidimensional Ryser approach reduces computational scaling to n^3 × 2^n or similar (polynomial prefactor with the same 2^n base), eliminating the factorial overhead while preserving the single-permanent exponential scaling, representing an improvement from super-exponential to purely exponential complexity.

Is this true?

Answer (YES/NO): NO